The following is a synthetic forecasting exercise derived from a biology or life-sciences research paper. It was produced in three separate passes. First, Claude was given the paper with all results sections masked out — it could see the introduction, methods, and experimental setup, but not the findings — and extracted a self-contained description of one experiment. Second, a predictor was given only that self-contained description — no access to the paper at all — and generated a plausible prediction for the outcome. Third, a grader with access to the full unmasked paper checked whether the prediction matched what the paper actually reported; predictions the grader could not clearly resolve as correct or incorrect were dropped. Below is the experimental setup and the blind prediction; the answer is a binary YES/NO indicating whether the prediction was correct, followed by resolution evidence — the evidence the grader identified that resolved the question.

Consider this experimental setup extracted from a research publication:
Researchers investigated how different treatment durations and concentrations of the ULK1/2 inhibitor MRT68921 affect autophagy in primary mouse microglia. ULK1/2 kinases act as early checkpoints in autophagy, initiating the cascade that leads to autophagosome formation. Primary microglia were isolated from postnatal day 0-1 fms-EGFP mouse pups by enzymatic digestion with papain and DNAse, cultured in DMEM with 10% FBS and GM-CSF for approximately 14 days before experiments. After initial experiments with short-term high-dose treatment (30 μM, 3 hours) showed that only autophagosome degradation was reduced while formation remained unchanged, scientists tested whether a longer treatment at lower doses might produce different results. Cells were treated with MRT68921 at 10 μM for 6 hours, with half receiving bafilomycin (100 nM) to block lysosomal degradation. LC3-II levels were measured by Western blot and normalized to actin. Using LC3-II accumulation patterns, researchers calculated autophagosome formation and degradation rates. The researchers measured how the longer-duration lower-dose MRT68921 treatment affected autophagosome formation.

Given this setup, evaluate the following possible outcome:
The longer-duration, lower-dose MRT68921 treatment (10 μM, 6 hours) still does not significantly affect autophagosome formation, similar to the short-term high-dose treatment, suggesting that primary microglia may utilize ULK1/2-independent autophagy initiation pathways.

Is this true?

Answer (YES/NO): NO